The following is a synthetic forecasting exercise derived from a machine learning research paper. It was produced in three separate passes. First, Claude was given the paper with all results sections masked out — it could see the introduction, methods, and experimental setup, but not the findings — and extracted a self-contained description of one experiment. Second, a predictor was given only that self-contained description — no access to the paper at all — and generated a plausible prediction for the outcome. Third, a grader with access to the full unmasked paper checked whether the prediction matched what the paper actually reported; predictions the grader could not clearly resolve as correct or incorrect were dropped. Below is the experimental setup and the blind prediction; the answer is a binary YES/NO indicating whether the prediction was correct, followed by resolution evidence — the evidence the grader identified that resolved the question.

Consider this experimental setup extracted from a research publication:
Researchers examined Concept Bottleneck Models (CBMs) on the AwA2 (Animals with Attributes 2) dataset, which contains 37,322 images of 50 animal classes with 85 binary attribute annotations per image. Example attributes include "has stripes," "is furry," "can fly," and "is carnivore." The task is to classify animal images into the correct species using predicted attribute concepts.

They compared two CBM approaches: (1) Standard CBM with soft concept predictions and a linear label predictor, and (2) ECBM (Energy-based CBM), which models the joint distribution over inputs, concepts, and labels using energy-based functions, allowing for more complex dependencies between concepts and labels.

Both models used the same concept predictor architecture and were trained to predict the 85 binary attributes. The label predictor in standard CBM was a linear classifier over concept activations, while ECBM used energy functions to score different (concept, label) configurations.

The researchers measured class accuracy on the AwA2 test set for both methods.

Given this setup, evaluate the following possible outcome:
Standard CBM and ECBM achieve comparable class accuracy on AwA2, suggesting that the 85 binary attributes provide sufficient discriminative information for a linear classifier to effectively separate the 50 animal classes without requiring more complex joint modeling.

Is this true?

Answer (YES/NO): YES